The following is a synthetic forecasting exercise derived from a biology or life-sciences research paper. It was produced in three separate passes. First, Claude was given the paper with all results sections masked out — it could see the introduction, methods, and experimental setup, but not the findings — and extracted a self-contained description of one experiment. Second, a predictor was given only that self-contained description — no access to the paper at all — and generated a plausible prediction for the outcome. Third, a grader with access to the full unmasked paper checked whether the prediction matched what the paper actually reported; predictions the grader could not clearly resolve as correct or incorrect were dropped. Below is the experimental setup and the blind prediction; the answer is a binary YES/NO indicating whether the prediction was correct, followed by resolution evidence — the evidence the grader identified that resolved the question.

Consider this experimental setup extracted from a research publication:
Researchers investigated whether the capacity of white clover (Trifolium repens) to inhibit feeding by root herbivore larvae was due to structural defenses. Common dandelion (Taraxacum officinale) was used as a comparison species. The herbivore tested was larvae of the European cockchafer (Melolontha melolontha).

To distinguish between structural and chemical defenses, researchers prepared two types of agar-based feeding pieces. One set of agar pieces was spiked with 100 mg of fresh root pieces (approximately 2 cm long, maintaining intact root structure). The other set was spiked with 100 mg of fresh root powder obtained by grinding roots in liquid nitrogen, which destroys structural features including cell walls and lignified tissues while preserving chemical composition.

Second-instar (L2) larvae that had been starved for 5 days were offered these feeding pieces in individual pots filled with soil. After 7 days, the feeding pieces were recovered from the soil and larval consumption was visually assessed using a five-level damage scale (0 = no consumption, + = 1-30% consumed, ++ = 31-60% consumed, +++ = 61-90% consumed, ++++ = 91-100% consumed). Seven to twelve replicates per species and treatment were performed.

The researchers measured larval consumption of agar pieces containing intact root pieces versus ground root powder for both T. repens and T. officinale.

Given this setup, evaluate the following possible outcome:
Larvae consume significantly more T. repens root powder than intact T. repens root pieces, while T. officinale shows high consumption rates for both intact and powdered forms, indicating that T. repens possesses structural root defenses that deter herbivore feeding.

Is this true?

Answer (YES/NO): YES